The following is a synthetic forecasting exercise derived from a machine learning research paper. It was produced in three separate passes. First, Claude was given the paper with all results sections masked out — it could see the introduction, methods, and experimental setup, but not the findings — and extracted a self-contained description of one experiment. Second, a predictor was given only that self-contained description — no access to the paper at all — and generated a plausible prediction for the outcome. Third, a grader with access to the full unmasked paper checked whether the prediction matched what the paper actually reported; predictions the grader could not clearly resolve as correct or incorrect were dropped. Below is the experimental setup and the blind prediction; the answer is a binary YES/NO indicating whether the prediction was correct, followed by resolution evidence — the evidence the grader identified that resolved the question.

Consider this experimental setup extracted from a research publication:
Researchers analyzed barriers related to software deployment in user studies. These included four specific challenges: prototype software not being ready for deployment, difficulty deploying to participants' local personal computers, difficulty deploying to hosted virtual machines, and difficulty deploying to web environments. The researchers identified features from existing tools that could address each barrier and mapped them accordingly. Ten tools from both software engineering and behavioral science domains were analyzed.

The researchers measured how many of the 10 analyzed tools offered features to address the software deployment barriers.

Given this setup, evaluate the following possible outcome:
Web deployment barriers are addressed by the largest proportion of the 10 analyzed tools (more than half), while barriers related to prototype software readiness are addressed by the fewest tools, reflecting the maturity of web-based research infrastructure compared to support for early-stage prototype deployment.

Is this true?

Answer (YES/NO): NO